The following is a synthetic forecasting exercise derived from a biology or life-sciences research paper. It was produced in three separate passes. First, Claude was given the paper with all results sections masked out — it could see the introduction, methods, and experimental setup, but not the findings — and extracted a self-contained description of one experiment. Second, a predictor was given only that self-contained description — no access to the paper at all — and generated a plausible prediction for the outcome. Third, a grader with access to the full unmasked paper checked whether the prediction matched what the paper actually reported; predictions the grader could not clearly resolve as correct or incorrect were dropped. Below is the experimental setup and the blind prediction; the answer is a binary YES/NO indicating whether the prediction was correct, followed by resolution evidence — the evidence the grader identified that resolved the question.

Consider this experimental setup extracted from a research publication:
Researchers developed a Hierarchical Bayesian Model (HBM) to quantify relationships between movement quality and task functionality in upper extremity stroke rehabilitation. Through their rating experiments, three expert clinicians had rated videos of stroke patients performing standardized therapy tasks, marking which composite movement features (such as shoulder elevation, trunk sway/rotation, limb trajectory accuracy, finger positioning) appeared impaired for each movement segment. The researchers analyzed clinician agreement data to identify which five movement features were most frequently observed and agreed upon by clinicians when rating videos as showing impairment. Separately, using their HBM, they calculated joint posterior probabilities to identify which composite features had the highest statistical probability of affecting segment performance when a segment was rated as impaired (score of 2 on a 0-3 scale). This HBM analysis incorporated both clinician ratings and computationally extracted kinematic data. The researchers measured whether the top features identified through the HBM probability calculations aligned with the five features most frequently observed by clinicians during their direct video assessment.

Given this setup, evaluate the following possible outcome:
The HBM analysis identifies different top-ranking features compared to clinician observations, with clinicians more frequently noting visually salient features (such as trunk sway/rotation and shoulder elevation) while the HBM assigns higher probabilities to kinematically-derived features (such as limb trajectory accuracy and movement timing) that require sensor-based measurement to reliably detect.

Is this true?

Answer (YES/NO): NO